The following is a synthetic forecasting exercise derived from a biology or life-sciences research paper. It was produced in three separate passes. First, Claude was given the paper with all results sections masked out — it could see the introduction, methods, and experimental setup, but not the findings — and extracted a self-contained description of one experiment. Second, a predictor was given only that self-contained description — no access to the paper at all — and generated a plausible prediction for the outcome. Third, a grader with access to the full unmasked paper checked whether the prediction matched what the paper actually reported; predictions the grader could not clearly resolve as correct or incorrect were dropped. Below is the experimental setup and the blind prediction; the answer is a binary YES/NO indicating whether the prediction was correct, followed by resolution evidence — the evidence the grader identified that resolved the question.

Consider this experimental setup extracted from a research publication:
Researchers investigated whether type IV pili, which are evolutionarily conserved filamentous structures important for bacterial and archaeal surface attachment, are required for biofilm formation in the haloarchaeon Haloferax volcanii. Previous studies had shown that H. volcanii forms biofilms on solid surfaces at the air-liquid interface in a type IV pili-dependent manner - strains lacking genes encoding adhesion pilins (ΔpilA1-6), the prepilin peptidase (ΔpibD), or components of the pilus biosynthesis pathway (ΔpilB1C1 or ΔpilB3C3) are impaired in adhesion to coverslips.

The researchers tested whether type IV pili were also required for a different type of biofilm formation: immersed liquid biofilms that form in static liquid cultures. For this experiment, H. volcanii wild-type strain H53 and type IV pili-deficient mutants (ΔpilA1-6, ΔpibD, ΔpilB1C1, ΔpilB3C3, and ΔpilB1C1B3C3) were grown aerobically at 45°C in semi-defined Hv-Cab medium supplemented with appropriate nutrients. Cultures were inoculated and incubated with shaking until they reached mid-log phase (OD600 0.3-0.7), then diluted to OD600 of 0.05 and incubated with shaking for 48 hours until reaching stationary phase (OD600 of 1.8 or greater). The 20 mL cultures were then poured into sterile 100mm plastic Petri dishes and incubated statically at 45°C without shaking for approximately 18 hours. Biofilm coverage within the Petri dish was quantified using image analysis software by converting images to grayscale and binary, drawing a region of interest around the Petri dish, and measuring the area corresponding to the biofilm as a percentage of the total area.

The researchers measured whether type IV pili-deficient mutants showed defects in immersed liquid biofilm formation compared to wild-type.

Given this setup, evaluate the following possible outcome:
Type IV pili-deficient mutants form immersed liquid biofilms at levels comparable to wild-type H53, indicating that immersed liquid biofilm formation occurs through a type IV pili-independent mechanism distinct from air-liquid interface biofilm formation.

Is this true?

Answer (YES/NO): YES